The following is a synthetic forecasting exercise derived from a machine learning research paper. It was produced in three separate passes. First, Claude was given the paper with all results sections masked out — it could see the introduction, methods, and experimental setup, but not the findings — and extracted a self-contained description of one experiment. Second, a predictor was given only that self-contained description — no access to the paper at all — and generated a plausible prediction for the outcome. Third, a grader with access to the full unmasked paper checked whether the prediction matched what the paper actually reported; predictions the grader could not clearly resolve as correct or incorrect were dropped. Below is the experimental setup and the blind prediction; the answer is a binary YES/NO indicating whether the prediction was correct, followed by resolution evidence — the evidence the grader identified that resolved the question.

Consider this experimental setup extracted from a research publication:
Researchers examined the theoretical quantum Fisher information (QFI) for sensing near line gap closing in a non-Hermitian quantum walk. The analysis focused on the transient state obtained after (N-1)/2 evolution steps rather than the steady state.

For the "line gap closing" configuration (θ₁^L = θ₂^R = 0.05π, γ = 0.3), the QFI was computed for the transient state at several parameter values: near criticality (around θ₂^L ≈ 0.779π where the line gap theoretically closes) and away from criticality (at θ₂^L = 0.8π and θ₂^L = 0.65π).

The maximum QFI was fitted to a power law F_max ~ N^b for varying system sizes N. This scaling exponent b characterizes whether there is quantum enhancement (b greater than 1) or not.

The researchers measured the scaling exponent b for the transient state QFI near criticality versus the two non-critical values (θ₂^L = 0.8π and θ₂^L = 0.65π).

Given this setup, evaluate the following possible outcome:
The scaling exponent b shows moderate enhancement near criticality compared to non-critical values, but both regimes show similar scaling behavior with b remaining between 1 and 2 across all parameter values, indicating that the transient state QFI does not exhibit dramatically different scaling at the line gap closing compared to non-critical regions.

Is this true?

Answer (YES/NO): NO